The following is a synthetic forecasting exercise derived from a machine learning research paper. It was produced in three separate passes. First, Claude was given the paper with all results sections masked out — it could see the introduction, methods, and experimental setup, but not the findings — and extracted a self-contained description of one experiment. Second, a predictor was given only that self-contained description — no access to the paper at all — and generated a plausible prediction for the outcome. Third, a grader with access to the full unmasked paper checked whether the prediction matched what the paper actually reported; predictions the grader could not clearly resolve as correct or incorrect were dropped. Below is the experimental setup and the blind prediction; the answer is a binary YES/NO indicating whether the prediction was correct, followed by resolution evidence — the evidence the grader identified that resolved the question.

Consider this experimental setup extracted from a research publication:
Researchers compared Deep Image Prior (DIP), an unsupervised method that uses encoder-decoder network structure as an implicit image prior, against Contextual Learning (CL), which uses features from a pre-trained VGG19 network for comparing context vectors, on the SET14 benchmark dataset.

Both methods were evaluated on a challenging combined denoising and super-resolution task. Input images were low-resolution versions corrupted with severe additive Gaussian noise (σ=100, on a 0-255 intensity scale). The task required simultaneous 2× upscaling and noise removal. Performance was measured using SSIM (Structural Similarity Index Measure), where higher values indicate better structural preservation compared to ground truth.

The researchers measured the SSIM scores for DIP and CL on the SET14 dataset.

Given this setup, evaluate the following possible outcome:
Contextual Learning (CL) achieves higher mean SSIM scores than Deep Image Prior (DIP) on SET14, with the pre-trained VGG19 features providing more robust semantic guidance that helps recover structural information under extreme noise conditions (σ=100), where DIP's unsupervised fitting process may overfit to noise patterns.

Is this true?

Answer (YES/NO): NO